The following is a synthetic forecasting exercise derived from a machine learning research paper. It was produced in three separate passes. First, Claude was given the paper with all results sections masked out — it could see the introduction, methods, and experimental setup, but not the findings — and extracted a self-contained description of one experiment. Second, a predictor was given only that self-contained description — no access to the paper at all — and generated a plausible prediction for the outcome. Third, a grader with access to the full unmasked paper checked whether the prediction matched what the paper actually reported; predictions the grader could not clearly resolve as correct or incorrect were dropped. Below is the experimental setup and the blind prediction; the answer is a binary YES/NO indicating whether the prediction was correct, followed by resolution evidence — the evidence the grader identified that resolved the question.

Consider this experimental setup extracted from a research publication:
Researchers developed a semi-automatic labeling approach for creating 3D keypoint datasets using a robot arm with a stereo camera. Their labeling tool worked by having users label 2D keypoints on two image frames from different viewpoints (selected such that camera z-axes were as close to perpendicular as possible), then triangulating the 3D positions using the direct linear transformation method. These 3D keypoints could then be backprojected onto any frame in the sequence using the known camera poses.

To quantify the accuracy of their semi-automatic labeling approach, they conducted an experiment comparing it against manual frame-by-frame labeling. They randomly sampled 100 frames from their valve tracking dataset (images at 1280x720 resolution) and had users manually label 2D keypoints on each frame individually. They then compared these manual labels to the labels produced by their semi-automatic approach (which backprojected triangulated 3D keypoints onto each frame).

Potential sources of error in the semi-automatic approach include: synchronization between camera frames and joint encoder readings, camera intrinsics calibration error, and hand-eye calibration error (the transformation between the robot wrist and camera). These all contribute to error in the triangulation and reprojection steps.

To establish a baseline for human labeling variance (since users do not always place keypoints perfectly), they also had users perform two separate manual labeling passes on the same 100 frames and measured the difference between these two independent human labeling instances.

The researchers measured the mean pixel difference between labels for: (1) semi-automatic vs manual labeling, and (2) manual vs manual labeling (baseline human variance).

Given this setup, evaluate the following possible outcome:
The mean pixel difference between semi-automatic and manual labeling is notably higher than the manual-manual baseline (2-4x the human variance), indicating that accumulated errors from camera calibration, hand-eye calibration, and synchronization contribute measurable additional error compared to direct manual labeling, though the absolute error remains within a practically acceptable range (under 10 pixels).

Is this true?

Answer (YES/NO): YES